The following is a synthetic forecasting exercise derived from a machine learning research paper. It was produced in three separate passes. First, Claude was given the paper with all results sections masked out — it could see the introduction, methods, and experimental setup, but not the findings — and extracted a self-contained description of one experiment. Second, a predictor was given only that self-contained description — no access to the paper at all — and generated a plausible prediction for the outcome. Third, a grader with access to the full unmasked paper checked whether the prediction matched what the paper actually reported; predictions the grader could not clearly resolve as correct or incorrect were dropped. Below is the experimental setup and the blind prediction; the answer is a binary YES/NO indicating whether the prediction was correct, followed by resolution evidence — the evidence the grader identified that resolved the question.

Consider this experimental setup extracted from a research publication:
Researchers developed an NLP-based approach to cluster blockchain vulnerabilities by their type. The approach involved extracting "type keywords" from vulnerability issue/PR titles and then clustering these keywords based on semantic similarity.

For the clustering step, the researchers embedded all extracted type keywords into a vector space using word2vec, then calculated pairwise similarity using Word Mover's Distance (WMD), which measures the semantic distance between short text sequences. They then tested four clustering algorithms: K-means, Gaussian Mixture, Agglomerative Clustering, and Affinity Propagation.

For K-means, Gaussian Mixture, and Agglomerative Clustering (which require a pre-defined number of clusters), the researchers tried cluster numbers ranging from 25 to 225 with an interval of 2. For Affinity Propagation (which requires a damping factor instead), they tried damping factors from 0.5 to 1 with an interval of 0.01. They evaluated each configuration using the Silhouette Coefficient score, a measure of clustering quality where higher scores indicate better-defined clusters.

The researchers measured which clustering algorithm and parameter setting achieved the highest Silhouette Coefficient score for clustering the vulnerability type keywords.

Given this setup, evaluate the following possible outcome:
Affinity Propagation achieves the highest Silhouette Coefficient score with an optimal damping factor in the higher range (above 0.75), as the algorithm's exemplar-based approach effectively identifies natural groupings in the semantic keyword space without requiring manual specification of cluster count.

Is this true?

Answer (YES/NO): NO